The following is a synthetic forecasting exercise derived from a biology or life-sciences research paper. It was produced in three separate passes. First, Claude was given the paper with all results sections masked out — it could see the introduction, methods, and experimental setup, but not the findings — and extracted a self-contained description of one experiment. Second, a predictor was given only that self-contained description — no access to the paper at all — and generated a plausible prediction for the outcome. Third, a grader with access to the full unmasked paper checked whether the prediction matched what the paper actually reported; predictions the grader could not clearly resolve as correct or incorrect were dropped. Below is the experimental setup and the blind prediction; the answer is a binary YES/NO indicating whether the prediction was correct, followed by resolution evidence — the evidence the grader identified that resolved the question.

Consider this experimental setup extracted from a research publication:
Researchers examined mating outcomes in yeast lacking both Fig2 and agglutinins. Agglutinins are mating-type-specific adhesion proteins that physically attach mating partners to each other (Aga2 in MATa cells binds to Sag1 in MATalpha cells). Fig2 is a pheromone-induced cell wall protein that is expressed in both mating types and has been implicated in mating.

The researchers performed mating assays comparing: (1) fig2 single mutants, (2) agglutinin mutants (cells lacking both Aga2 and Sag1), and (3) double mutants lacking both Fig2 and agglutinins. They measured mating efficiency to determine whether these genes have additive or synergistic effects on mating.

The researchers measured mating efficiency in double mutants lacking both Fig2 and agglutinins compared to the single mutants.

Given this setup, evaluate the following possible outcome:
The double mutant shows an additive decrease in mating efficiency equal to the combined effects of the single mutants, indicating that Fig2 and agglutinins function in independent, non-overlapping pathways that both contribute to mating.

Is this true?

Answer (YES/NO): NO